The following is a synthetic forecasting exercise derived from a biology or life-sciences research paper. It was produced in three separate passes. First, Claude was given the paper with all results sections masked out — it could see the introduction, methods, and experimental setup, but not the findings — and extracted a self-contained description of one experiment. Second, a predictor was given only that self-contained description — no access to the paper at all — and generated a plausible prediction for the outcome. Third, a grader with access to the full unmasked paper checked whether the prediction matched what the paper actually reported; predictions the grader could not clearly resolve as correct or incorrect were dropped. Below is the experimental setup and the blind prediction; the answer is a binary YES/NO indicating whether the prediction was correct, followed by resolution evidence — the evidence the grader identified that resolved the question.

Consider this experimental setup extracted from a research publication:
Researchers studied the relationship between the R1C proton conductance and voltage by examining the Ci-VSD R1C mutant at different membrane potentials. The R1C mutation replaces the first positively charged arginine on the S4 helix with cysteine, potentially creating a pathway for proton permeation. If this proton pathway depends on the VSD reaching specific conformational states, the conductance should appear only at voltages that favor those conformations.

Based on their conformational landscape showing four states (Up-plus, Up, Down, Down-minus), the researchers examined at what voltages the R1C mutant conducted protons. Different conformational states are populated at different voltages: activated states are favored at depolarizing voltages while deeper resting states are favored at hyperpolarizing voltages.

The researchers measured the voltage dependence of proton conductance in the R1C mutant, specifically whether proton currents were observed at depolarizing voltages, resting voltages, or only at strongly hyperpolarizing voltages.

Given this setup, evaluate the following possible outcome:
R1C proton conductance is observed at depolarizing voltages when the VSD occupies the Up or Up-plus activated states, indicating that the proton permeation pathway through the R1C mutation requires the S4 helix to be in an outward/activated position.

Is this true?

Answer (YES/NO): NO